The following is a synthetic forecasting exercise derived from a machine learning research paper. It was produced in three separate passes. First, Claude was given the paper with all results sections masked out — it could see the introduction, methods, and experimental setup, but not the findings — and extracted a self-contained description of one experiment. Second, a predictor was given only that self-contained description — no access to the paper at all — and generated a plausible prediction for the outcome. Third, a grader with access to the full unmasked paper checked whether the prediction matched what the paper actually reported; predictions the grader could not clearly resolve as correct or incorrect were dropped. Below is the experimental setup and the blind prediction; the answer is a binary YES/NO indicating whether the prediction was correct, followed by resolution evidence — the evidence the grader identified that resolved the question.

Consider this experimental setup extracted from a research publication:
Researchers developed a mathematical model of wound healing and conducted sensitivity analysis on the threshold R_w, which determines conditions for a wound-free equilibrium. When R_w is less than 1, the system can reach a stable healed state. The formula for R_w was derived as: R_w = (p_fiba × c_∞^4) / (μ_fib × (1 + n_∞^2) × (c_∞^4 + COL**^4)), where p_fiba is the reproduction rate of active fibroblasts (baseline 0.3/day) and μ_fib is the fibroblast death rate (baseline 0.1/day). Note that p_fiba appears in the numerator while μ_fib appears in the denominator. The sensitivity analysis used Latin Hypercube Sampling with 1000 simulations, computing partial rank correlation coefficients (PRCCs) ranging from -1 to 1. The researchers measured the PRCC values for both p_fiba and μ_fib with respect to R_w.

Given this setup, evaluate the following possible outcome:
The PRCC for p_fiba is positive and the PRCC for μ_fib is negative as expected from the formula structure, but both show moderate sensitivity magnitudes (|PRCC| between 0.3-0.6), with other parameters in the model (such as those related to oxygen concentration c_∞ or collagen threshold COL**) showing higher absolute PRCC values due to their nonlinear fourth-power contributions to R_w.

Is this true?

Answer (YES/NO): NO